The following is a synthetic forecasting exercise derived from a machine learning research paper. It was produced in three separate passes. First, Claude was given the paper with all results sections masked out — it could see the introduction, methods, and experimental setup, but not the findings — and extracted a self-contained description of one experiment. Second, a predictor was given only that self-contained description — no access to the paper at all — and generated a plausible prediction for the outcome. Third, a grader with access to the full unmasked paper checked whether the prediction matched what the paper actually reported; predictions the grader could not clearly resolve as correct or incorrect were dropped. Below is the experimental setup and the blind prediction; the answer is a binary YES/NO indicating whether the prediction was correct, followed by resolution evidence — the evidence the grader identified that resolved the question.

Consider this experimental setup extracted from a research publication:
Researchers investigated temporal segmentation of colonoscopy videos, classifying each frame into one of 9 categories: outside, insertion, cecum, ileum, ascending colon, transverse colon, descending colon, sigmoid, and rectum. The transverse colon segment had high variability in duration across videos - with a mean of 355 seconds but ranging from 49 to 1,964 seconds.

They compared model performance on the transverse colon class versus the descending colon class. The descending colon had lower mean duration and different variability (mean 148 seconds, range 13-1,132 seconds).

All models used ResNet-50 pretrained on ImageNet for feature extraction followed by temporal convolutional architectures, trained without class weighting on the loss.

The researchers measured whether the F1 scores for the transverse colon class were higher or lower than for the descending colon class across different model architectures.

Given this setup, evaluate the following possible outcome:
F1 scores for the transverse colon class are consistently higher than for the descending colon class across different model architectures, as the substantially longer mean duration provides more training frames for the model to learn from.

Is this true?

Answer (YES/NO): YES